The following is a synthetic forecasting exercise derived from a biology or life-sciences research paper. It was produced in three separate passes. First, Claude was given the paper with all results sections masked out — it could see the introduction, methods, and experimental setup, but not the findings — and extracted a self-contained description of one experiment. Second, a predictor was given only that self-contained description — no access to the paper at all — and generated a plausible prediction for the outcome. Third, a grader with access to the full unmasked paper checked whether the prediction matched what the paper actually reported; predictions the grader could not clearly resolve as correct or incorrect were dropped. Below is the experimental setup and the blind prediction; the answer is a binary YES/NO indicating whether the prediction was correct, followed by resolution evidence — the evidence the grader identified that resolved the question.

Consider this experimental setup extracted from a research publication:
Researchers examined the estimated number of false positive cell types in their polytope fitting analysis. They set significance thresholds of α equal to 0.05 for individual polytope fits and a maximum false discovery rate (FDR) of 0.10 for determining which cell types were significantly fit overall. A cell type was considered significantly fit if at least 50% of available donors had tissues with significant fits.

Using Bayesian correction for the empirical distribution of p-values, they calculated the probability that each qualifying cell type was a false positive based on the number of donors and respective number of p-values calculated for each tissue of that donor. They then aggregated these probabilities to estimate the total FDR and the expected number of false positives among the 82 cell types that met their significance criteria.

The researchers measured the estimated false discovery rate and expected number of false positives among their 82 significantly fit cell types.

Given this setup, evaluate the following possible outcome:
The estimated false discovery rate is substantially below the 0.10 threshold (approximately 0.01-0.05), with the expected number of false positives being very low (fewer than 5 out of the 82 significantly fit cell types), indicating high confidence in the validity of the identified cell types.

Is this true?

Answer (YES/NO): NO